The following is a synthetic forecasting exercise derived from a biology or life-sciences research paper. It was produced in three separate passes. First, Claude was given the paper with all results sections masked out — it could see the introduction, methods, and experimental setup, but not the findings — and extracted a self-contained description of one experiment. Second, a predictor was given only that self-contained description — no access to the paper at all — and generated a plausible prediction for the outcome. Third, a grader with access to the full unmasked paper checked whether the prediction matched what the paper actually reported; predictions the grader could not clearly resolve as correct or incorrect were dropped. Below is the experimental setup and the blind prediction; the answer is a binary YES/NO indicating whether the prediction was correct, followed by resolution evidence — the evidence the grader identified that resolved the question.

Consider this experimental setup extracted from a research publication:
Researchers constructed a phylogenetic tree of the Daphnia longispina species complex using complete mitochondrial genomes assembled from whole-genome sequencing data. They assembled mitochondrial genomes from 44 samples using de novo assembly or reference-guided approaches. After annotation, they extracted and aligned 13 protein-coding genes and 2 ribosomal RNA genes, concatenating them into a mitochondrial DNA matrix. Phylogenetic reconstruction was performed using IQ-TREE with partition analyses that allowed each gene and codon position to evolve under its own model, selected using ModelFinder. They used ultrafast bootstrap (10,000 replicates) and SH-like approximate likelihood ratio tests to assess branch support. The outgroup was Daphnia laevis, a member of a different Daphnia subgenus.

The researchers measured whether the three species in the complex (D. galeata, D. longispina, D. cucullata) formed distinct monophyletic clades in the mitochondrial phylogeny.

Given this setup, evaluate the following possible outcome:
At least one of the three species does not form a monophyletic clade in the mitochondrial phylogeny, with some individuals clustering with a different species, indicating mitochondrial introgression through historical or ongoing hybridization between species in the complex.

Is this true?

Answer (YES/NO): YES